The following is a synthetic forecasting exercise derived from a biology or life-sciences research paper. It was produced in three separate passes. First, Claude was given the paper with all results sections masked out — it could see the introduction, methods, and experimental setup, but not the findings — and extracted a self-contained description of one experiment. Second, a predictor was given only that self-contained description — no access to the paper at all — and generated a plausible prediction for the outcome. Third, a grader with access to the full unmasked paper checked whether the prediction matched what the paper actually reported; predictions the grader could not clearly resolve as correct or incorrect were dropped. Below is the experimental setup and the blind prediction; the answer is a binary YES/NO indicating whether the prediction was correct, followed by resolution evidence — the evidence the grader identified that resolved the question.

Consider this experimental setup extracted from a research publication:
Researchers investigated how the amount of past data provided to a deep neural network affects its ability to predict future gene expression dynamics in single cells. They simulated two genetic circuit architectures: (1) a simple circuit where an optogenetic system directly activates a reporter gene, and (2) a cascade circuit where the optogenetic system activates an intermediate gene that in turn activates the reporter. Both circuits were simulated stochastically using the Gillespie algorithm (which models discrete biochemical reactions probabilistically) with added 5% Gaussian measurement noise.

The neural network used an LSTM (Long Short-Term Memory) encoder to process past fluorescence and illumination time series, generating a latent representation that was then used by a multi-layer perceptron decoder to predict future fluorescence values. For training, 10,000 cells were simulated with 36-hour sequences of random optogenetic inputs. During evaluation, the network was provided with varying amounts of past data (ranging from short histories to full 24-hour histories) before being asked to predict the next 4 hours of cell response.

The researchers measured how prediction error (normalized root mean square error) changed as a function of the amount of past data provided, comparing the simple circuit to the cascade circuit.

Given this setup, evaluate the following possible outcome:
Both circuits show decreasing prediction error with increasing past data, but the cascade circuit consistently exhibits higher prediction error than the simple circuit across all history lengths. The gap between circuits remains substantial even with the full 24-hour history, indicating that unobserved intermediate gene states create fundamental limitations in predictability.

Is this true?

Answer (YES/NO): NO